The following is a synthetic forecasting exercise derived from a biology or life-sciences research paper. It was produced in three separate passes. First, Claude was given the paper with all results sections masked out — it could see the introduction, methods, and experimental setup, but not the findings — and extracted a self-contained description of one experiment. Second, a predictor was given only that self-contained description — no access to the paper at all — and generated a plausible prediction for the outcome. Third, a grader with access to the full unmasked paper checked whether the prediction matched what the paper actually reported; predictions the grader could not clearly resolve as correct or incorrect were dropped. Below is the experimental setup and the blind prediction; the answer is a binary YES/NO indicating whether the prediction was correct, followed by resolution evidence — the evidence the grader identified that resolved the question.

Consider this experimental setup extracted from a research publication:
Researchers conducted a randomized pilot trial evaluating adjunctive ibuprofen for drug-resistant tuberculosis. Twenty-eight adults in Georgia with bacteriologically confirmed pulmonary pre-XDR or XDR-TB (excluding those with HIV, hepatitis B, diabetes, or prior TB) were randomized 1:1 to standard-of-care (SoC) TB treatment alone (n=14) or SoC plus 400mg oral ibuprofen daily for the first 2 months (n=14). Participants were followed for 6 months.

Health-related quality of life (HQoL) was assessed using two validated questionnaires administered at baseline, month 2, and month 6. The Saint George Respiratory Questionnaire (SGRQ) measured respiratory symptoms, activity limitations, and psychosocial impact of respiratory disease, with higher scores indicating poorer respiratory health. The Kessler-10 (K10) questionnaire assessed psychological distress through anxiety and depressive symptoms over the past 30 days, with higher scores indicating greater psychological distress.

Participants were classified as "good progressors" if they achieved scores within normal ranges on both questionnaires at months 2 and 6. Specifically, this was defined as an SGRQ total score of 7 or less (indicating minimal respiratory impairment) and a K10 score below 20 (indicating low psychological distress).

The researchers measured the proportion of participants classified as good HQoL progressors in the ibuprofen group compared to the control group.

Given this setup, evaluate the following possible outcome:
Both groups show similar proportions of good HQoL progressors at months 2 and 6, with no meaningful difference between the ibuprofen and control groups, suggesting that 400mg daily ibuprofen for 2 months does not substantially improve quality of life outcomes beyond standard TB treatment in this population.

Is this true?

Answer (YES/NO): NO